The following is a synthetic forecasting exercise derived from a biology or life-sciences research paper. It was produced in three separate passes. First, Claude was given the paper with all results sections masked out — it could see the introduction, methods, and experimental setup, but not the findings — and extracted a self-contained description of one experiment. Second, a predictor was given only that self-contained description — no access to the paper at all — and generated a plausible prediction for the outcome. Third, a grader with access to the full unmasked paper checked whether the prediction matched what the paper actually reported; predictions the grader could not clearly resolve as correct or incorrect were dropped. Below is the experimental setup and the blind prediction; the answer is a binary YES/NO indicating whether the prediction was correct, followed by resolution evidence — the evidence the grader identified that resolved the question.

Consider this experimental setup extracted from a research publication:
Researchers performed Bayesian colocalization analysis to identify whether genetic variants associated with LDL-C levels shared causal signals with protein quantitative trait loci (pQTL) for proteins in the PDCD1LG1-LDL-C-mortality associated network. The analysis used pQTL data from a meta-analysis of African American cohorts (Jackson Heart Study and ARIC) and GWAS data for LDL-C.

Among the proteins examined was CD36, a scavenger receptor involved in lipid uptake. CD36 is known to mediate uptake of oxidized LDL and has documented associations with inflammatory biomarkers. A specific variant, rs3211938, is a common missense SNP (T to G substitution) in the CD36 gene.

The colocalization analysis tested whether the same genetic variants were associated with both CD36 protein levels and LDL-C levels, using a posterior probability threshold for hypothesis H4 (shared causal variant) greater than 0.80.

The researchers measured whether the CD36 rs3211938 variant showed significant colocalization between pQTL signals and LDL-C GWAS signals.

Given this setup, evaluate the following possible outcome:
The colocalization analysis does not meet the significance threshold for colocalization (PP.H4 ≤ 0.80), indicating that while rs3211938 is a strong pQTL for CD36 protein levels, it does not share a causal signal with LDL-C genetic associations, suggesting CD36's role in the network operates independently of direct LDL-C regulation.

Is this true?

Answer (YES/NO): YES